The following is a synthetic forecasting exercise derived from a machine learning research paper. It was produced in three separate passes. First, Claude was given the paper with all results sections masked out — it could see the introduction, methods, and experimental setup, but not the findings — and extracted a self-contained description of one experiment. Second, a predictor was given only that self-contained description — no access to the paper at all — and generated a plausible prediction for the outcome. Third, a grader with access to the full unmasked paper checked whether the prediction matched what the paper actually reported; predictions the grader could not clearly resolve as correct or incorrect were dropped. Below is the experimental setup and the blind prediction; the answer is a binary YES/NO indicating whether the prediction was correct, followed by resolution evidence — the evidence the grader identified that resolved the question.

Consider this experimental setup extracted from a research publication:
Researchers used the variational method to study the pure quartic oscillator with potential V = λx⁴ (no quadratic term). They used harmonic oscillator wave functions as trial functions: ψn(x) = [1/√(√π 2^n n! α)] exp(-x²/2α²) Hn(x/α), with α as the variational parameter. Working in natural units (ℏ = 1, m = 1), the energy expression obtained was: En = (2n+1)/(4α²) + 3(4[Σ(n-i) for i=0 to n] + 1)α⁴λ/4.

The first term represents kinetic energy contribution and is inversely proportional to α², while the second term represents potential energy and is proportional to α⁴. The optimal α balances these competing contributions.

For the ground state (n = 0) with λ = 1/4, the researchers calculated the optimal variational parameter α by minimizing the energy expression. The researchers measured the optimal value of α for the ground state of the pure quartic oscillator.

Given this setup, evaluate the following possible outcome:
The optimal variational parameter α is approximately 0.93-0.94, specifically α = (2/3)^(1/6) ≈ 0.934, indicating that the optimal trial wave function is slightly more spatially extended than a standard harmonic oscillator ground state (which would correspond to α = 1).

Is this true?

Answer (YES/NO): YES